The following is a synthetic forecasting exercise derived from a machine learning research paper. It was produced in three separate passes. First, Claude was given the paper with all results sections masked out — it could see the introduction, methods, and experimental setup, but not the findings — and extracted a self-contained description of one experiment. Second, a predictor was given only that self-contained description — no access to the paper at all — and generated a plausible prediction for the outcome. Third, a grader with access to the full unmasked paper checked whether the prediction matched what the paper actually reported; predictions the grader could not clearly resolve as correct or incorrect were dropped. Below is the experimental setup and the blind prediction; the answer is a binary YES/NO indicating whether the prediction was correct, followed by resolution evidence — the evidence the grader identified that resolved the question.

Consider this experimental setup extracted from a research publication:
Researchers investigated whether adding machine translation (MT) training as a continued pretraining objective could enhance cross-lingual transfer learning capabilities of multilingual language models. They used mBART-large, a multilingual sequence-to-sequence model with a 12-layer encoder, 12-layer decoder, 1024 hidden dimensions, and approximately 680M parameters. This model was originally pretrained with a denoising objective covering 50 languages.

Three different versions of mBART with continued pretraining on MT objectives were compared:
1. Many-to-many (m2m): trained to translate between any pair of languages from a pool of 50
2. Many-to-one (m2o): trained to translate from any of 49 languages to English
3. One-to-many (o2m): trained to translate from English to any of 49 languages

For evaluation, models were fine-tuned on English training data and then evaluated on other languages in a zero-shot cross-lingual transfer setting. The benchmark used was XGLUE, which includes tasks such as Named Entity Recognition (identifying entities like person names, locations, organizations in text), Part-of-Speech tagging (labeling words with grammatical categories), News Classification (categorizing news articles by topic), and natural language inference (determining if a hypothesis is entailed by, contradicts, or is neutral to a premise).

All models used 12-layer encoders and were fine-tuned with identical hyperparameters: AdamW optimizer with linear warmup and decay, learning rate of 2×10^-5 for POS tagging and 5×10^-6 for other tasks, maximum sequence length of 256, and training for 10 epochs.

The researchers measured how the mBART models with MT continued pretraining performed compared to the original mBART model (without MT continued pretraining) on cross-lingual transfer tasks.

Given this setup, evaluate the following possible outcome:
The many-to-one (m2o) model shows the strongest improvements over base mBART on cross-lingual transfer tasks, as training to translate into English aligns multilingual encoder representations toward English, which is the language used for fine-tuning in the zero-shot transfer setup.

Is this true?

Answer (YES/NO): NO